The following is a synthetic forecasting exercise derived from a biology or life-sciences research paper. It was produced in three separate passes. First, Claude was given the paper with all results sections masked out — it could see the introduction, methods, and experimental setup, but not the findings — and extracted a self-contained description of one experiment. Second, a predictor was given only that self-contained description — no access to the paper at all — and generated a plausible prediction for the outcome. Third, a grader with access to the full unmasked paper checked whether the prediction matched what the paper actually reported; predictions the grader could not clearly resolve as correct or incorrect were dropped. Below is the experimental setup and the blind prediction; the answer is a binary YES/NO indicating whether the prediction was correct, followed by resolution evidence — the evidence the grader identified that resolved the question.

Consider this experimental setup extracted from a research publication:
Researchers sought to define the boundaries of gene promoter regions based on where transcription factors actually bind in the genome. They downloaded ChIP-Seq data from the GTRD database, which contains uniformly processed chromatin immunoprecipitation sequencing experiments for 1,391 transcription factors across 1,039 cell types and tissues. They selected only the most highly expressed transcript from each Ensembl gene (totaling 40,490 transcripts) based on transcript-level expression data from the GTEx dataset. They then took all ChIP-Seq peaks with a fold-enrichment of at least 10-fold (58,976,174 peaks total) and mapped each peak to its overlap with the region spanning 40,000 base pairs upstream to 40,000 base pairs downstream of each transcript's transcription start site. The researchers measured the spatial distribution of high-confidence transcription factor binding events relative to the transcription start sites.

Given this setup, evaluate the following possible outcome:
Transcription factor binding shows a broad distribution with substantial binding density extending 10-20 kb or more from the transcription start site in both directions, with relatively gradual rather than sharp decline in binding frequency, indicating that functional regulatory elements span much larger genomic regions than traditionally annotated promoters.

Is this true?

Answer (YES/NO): NO